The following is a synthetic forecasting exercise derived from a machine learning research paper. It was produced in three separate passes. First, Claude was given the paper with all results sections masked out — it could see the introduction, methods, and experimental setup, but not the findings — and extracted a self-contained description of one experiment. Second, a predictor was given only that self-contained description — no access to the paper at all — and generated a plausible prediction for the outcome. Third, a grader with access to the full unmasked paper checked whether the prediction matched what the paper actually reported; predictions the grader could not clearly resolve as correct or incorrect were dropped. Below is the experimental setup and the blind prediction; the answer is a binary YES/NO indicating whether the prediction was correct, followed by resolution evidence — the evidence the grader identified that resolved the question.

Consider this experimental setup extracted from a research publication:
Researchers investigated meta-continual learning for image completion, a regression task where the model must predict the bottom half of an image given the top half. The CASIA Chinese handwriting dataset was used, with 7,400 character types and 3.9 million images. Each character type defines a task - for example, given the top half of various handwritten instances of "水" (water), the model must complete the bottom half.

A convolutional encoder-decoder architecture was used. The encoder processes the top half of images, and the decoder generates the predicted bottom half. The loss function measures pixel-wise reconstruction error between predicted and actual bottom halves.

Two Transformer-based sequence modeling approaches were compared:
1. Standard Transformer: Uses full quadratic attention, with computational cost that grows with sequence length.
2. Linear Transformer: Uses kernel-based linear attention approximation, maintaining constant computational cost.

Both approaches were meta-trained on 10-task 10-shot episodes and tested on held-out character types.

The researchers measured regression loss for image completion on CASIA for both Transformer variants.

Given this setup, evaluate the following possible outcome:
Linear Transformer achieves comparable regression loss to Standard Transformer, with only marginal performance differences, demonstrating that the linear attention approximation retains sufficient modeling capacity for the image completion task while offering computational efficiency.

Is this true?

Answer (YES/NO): YES